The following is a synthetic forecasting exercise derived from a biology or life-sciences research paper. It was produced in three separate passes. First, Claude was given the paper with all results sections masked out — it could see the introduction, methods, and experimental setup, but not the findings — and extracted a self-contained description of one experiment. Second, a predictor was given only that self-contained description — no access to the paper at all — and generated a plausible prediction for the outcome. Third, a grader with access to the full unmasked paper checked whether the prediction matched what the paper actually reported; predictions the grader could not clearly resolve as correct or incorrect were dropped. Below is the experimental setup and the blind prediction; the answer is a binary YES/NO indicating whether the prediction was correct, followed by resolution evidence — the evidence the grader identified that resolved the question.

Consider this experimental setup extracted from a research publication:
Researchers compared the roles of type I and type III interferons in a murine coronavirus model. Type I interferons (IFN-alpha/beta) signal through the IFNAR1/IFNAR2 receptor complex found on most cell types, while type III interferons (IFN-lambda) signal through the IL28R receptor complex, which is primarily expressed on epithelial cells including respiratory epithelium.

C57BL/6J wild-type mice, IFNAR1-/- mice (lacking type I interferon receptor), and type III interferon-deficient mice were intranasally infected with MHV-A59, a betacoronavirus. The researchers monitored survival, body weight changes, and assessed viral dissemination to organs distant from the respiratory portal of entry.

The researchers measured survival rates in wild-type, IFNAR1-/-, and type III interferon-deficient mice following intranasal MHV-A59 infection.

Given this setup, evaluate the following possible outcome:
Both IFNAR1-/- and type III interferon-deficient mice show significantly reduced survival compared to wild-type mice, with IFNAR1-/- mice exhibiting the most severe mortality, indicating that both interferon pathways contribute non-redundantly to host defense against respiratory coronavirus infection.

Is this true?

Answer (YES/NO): NO